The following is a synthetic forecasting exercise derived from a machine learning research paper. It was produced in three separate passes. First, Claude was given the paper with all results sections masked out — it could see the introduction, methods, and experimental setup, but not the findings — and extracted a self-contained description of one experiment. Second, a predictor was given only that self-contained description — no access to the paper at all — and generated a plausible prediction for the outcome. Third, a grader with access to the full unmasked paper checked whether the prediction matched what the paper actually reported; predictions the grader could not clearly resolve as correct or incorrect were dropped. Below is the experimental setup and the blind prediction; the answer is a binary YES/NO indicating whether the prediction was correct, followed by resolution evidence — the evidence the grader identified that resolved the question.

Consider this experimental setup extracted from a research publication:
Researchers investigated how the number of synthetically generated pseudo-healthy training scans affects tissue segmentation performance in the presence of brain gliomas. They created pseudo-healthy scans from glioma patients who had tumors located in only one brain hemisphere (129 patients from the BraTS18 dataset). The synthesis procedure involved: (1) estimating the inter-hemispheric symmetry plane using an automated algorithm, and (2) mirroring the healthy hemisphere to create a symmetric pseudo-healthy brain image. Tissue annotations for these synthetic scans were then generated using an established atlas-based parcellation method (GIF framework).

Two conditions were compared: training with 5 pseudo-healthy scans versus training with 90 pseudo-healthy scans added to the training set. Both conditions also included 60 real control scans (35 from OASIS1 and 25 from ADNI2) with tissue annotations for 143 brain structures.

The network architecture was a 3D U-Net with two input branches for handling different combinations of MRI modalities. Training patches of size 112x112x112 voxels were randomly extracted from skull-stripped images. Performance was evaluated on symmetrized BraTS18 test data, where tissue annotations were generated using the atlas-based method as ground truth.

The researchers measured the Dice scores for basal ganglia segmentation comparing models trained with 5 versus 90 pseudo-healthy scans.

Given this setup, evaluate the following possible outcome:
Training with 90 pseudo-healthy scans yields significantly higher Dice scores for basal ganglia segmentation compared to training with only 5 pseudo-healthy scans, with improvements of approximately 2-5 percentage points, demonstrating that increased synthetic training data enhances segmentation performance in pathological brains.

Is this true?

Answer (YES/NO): NO